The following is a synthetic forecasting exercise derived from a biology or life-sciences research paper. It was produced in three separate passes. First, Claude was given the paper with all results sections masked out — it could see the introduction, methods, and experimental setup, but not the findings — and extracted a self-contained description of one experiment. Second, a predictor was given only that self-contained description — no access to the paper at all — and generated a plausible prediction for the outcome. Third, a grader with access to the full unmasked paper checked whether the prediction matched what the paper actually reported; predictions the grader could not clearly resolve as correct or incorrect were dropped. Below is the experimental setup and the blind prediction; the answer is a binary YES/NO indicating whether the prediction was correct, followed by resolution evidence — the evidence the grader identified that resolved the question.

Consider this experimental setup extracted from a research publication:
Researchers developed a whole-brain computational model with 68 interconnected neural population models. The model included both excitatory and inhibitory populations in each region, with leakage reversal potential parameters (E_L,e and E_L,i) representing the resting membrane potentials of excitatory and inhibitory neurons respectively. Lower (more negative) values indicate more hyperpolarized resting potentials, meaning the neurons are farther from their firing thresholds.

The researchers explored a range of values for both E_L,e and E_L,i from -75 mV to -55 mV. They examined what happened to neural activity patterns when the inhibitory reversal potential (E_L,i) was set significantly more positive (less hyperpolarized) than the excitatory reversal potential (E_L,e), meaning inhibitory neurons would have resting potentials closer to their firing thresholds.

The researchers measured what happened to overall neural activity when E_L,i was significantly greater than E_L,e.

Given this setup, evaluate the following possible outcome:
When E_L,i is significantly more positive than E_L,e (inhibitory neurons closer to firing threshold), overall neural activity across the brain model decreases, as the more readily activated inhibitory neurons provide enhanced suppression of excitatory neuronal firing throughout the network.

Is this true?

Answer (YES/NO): YES